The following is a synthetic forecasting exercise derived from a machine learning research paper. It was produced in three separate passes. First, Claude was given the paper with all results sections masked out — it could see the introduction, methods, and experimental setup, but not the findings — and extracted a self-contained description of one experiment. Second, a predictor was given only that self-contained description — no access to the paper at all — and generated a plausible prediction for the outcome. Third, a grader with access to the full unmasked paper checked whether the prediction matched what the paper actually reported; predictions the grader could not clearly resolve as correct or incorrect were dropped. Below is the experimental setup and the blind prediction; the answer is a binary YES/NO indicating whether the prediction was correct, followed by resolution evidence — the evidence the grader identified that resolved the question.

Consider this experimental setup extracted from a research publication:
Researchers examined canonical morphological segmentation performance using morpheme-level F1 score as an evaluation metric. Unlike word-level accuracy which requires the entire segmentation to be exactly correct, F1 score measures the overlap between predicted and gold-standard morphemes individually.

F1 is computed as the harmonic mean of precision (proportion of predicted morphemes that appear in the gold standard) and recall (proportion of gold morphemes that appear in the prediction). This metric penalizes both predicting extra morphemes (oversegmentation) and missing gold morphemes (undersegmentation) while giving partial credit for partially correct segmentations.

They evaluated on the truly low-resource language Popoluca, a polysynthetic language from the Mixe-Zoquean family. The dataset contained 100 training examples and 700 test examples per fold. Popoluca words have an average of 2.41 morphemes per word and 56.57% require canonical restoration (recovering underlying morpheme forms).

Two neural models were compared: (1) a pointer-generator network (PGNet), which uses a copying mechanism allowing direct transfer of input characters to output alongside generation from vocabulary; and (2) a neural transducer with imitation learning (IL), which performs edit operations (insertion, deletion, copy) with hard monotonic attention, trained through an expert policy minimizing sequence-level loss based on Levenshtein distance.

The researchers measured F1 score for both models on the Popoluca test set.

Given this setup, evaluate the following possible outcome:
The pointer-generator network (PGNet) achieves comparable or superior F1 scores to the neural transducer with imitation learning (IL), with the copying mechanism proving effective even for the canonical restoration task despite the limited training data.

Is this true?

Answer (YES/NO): NO